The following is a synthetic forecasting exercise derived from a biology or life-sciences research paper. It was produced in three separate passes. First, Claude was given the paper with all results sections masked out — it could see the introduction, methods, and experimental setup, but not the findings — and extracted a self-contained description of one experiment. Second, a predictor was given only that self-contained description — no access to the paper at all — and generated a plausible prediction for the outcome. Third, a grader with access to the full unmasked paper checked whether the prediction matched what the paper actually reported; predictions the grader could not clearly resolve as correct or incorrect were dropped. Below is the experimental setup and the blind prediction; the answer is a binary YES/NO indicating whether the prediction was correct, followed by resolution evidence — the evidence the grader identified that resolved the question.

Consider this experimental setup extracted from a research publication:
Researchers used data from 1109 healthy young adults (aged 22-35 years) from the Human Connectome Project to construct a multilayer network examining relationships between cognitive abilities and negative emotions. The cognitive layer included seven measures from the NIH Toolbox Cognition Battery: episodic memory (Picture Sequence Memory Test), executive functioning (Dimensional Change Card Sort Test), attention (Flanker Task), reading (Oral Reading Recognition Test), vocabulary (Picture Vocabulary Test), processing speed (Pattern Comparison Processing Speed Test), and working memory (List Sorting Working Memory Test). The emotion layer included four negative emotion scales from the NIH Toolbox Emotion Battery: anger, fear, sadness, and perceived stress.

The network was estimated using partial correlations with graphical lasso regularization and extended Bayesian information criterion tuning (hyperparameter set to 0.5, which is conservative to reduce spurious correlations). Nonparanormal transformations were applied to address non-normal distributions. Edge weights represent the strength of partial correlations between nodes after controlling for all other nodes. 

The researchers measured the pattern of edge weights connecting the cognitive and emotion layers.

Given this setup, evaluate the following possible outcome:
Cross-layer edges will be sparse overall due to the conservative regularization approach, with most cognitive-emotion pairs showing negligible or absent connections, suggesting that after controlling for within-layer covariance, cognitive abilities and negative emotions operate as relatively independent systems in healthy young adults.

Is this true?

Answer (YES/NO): YES